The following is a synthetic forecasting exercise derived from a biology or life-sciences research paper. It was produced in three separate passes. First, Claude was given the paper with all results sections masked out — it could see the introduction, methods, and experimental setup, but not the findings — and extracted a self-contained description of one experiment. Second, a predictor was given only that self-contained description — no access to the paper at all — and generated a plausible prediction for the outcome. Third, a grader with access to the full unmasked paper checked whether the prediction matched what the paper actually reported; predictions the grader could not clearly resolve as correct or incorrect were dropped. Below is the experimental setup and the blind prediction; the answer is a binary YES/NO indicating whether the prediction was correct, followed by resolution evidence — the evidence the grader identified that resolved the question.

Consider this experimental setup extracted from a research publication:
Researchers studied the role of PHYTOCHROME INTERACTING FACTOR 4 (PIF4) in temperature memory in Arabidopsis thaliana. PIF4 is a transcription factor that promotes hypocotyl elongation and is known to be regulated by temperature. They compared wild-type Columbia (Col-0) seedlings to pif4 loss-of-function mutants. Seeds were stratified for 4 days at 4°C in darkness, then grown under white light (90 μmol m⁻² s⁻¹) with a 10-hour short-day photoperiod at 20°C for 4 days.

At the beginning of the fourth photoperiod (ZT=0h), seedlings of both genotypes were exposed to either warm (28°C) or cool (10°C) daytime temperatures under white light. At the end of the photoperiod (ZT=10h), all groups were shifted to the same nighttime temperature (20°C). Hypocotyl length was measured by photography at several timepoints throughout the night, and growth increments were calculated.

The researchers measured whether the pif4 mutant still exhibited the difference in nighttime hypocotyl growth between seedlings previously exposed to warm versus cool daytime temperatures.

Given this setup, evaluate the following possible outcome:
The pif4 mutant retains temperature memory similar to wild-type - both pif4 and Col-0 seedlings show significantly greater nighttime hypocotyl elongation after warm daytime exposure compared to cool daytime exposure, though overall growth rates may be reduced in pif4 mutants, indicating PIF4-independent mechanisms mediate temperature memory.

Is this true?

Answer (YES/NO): NO